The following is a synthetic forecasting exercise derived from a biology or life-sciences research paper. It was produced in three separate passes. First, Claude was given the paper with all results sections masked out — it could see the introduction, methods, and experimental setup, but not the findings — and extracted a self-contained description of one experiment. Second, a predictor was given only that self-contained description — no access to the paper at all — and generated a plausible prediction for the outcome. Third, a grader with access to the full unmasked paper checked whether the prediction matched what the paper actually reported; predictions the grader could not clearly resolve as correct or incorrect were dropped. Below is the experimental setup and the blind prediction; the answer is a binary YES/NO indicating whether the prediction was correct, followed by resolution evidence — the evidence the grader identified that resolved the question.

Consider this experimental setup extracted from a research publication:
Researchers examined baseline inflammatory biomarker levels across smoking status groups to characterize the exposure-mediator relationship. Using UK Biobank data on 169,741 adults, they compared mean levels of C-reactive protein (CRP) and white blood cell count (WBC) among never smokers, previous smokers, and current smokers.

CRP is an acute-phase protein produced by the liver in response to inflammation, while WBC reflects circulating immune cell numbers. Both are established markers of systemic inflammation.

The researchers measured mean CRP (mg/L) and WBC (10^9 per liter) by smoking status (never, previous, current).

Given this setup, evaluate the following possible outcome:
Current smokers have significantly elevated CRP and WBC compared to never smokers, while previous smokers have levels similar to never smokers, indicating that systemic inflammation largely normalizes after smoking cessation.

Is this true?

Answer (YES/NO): NO